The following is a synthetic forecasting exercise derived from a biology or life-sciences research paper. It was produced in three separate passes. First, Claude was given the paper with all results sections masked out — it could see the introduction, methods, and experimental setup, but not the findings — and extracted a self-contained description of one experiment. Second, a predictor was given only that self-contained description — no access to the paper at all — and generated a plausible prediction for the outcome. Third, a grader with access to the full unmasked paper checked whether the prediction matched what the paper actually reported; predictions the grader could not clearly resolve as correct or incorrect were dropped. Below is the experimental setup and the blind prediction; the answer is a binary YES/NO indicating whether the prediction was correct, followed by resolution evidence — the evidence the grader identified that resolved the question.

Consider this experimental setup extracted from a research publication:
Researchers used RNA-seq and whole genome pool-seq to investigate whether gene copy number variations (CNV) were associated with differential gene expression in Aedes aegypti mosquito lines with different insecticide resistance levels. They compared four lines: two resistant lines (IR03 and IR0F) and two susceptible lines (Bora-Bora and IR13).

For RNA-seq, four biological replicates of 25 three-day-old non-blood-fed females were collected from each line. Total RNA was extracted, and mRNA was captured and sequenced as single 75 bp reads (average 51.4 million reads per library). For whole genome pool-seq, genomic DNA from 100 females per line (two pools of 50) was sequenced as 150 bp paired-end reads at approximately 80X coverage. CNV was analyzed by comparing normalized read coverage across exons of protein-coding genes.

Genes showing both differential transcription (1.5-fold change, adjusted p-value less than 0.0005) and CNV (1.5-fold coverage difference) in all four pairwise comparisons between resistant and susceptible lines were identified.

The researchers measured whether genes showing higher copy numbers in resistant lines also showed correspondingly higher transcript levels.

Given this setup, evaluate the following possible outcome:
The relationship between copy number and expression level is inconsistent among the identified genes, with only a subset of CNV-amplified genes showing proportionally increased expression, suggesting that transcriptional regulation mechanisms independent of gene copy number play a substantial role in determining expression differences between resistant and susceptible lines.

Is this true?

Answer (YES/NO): YES